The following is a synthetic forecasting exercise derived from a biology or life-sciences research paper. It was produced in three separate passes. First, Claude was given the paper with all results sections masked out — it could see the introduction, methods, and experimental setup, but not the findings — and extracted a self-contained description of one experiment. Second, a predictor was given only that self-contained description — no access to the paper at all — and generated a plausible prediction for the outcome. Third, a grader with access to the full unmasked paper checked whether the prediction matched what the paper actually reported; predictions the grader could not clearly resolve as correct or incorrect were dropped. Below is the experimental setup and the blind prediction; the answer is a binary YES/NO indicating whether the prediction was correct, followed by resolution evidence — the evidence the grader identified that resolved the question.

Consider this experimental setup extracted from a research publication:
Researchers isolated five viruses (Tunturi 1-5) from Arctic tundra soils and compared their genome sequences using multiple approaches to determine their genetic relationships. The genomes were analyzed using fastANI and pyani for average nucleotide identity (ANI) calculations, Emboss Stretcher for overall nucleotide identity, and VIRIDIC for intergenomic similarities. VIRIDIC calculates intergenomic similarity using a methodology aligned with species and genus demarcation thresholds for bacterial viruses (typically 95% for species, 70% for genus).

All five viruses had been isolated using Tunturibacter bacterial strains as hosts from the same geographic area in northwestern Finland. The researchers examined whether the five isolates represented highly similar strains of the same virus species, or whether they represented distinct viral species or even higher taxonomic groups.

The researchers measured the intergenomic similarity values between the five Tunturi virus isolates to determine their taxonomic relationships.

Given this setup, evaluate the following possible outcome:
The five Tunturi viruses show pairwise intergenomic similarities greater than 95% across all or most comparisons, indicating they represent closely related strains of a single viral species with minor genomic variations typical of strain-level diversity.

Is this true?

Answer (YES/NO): NO